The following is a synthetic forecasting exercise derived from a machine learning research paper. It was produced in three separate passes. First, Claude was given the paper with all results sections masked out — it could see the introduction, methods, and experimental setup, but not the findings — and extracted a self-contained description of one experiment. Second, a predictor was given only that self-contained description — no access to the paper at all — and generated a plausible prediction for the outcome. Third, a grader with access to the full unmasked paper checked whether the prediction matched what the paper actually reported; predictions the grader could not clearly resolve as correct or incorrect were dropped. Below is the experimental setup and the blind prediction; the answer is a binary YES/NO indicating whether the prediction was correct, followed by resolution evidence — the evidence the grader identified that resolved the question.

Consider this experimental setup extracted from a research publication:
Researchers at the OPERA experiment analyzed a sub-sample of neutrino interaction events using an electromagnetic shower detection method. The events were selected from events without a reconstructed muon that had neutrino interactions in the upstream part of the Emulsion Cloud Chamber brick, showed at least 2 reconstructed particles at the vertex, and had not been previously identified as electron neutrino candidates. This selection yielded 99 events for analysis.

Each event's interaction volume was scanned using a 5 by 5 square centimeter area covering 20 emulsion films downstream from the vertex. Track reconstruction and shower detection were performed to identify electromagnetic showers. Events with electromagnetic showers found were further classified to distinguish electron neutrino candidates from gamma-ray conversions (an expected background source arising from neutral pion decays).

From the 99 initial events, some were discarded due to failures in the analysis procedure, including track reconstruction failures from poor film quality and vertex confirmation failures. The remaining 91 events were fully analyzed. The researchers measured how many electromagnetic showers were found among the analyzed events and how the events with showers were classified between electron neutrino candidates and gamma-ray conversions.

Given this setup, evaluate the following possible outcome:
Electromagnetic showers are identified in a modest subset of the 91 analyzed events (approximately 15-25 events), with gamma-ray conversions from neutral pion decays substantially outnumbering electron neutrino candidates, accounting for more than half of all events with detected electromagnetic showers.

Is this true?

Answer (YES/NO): NO